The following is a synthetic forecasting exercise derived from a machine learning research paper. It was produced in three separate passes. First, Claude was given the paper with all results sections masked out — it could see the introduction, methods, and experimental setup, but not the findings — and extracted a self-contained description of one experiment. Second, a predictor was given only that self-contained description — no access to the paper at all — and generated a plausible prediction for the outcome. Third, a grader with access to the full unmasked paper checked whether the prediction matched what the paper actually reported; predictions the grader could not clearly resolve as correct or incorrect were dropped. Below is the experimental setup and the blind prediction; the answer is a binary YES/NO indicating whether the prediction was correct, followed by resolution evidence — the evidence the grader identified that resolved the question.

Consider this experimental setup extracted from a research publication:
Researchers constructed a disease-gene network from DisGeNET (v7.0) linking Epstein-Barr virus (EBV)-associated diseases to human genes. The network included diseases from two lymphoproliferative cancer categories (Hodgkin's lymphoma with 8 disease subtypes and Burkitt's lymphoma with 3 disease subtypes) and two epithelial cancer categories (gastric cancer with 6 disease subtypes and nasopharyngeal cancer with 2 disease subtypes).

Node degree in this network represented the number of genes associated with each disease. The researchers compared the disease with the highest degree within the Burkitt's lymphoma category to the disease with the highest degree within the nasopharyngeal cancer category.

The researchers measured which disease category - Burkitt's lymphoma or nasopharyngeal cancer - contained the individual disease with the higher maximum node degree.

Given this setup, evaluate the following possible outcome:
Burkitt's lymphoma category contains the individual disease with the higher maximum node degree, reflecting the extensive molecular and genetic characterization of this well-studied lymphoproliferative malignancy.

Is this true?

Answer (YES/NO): YES